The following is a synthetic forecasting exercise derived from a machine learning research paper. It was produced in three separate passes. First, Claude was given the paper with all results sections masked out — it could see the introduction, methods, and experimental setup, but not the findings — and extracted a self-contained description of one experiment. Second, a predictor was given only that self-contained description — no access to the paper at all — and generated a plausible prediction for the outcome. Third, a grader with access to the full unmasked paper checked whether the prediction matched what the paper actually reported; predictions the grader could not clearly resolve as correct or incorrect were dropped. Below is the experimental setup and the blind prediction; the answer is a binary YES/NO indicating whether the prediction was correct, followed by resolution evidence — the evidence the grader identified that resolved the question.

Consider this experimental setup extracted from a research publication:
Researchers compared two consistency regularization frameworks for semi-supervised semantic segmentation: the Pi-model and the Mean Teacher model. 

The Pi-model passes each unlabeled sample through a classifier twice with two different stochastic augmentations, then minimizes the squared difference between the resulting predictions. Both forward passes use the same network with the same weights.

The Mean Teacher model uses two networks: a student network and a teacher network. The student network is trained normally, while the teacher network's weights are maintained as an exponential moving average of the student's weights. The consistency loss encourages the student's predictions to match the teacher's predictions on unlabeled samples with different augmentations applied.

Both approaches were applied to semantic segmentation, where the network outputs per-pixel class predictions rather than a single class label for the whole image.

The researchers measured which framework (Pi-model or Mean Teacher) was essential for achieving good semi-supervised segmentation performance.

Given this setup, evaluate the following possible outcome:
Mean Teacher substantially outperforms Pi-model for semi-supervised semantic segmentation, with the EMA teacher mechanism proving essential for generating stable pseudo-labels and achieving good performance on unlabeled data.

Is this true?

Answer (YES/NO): YES